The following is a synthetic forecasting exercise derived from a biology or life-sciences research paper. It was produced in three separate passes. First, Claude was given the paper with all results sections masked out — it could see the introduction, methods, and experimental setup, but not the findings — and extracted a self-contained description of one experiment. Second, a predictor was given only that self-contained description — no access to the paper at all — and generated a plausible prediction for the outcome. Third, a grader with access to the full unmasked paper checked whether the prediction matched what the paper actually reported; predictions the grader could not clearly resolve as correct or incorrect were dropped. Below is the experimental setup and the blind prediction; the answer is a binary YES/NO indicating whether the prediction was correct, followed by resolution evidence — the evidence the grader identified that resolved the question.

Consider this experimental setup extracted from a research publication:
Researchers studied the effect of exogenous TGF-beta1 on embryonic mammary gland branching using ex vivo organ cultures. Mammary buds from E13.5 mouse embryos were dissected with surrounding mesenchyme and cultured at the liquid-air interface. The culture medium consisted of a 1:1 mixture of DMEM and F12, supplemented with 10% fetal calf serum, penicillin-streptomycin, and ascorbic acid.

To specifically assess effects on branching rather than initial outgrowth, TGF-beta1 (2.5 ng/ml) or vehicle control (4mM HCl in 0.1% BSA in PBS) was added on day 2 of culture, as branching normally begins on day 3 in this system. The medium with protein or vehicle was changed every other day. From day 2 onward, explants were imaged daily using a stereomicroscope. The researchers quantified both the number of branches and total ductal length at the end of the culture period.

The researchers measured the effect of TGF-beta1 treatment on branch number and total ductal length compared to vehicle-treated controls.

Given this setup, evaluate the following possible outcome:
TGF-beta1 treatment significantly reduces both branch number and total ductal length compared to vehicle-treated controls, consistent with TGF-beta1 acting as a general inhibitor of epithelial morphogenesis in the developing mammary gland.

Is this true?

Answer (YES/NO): NO